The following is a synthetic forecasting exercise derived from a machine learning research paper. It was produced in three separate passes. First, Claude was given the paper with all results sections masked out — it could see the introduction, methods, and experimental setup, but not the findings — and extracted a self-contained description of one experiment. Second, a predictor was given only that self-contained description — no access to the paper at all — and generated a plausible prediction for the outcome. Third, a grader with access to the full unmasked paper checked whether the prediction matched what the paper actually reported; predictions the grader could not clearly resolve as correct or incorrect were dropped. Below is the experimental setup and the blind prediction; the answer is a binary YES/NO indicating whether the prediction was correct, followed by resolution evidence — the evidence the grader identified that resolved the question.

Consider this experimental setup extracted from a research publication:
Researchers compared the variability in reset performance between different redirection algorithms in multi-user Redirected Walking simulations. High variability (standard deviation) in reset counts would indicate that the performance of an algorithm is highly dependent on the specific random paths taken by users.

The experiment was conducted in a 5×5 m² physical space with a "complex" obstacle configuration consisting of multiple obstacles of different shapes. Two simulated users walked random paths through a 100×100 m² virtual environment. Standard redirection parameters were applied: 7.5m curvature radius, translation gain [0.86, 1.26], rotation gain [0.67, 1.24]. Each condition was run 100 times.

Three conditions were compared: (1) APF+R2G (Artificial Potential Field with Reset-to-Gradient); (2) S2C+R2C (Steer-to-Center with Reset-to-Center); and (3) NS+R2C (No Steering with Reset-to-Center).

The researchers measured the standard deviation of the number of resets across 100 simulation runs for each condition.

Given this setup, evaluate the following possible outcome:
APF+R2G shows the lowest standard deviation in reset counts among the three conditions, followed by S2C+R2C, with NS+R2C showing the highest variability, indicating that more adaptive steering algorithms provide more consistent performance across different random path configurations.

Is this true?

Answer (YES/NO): YES